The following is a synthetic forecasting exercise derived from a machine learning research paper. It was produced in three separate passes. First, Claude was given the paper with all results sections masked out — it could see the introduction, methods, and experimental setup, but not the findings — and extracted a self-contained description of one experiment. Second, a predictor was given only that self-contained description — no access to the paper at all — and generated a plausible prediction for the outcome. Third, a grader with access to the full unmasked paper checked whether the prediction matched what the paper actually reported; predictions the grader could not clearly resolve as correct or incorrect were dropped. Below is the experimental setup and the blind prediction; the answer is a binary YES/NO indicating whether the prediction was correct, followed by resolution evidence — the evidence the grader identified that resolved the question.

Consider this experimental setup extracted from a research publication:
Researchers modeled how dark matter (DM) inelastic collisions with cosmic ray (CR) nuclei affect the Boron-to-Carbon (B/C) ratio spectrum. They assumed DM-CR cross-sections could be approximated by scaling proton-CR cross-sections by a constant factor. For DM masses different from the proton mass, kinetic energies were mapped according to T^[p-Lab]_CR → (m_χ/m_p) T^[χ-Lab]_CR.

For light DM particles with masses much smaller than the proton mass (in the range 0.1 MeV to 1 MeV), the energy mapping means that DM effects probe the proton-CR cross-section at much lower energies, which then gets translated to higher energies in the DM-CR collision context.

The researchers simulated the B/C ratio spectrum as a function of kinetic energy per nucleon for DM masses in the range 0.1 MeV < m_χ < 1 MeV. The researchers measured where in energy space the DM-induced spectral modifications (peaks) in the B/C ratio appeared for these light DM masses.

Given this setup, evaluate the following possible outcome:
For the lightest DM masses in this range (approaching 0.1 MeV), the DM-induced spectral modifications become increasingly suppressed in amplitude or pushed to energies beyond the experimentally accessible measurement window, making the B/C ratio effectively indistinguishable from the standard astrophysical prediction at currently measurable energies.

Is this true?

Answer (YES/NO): NO